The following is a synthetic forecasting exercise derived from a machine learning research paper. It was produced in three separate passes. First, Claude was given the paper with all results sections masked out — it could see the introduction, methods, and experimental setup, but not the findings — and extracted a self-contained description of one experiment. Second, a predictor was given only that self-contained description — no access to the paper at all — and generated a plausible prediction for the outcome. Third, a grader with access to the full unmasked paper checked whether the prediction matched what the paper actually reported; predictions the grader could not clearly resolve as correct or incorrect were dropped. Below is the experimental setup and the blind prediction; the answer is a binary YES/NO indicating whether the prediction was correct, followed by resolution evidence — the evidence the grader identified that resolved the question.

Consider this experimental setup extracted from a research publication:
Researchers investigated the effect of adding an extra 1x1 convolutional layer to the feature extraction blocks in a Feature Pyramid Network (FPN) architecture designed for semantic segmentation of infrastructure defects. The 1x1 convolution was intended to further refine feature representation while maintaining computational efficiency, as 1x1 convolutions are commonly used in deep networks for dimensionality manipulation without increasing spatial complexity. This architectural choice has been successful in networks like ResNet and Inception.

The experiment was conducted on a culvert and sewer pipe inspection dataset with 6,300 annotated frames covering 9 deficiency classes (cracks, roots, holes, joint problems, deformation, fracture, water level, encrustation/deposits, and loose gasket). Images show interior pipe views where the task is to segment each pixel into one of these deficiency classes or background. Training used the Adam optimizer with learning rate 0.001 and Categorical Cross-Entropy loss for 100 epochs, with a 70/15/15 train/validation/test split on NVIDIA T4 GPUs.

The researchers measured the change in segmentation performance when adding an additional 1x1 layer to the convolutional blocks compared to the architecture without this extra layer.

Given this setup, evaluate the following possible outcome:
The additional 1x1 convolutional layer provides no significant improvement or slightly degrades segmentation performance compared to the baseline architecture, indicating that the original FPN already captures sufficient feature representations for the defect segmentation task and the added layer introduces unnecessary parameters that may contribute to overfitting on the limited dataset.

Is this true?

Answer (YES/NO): NO